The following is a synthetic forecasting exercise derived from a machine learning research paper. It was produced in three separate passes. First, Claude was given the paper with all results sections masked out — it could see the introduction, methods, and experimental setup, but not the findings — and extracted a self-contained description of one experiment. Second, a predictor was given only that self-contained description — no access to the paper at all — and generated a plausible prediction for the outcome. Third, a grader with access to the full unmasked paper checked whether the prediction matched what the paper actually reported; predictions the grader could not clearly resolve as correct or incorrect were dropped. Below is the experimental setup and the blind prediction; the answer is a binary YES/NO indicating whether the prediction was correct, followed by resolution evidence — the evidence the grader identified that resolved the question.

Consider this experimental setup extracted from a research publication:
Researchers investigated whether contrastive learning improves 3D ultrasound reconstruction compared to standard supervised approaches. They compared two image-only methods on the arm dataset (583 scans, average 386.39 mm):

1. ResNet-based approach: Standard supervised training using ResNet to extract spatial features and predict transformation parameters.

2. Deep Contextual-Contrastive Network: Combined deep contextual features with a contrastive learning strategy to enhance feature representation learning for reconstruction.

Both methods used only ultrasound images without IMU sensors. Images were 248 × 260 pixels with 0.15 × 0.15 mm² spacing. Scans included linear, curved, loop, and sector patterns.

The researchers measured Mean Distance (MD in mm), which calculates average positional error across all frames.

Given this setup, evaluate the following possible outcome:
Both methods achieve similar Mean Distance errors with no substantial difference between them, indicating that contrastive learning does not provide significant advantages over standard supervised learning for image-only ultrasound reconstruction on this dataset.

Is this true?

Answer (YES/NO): NO